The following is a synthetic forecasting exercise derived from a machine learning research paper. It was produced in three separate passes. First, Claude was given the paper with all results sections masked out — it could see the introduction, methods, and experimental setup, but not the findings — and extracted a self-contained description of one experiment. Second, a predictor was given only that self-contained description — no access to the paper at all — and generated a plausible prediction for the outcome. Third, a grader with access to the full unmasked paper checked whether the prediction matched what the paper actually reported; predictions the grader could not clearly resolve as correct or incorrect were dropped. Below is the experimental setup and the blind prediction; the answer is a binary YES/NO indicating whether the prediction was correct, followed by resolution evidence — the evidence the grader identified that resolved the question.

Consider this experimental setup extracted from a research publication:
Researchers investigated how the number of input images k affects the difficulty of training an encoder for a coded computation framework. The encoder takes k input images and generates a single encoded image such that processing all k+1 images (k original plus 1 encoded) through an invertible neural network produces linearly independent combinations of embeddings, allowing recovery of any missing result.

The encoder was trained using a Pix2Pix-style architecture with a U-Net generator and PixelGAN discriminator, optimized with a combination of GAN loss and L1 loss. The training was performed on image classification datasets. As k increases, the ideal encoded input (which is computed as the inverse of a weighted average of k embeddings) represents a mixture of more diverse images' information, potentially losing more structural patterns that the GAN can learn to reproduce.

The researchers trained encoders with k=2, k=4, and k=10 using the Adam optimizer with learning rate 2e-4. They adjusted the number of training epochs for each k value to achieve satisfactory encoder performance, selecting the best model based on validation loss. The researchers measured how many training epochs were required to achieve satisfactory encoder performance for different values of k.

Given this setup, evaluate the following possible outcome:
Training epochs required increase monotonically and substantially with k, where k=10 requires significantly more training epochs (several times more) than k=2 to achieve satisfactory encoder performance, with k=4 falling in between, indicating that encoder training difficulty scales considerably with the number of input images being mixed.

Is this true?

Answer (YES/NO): YES